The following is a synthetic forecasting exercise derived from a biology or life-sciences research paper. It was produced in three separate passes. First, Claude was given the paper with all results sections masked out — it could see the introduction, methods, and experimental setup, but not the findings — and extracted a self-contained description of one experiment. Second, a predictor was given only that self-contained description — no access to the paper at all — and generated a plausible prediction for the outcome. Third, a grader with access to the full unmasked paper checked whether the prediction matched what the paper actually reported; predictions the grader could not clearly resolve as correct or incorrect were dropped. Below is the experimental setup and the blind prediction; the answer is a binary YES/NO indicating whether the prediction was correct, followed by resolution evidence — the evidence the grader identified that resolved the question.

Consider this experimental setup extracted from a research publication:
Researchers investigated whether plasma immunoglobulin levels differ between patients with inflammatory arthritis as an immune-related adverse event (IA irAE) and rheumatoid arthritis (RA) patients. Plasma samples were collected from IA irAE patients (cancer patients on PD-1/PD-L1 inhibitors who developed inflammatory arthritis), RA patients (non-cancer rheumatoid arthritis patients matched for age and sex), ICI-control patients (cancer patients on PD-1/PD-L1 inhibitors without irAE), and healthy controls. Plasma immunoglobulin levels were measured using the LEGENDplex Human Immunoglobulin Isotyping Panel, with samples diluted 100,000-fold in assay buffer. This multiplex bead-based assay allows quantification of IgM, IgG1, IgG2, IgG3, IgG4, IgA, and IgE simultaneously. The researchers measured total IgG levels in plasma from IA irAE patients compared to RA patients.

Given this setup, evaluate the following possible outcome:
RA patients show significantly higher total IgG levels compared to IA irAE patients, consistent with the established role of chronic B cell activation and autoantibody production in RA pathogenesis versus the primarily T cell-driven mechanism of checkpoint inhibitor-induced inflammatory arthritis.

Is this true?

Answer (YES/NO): NO